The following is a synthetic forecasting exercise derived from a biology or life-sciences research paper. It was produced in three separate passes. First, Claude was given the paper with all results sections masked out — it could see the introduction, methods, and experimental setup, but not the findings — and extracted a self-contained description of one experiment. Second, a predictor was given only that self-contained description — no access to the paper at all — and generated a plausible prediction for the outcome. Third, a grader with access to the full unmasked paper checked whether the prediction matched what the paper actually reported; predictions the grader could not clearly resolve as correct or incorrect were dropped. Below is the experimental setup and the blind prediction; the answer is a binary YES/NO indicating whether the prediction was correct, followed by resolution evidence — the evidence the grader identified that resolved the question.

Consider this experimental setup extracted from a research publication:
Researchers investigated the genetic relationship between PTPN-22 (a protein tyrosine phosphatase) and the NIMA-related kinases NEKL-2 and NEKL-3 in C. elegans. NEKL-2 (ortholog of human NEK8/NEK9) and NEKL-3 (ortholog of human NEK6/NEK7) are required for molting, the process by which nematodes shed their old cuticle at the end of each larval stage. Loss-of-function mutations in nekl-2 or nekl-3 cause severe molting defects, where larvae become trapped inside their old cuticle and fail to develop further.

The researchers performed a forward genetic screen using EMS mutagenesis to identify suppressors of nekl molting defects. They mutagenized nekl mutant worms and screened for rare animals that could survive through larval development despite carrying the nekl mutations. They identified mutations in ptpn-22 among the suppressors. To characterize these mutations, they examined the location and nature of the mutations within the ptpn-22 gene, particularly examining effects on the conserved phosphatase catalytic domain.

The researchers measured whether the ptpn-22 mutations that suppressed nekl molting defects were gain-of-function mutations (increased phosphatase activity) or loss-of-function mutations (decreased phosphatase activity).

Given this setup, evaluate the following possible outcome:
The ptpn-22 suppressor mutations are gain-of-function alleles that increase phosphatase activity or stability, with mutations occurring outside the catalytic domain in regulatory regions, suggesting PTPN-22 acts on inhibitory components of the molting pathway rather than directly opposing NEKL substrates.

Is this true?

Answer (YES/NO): NO